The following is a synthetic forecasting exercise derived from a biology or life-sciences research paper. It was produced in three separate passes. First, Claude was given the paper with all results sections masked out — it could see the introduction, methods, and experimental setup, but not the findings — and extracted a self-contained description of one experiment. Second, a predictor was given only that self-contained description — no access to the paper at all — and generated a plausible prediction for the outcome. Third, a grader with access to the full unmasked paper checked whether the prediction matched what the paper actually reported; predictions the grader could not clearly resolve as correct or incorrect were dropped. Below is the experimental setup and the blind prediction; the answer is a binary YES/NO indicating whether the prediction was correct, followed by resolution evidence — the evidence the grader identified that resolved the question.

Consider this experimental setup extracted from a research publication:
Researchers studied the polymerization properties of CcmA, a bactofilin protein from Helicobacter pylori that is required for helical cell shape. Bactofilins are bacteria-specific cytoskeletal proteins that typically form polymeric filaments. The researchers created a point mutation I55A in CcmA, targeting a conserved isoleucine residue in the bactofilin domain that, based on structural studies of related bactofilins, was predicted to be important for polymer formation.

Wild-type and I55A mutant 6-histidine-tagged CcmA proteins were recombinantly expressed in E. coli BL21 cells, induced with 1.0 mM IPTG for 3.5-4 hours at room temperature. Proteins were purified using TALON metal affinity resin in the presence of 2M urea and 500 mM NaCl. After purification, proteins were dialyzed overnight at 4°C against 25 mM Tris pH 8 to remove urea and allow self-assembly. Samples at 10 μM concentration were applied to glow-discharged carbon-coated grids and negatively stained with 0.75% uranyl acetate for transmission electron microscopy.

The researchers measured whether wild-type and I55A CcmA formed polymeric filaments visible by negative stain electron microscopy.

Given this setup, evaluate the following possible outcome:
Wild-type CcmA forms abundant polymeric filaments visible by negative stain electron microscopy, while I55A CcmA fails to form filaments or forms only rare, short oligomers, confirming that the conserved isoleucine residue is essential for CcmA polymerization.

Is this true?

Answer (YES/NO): YES